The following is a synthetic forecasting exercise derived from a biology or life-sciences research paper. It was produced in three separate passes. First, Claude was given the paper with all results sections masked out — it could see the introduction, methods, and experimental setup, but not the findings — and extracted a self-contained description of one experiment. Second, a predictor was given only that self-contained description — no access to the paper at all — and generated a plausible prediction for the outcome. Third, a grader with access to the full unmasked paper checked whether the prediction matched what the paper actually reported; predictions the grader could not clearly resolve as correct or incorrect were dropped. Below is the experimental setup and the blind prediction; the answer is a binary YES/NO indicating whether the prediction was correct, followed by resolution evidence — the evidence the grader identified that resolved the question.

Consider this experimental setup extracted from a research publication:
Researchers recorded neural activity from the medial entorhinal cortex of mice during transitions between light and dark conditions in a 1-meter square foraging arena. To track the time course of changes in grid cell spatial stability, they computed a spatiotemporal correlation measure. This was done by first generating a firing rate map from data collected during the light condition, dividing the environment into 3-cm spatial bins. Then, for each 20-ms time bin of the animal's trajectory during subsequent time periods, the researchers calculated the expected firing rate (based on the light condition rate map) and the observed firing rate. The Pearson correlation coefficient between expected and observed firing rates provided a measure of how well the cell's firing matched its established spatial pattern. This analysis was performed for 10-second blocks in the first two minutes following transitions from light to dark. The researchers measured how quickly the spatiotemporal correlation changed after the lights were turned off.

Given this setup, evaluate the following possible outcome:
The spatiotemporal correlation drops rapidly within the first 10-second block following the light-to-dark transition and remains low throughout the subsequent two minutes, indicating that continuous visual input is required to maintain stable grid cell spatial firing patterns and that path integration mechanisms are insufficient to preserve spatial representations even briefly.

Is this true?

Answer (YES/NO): NO